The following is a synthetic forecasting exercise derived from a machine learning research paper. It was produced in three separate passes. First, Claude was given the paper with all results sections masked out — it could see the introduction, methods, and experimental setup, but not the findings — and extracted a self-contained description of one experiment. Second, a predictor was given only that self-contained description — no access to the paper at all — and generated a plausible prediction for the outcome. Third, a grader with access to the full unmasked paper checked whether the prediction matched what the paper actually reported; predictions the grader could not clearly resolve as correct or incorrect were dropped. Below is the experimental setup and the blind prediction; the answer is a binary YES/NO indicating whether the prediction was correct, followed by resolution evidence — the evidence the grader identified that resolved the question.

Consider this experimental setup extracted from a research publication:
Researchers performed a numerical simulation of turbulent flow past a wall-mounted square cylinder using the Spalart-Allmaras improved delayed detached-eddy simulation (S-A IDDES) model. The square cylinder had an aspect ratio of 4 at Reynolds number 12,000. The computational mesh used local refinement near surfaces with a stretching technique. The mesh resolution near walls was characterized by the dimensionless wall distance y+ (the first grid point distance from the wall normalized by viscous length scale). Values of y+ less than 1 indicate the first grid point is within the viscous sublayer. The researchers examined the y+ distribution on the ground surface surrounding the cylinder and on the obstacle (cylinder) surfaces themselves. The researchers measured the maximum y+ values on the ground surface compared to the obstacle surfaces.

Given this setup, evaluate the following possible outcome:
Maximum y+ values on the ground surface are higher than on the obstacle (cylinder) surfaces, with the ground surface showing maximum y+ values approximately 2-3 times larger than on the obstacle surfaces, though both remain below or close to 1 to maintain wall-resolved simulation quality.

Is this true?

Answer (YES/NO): NO